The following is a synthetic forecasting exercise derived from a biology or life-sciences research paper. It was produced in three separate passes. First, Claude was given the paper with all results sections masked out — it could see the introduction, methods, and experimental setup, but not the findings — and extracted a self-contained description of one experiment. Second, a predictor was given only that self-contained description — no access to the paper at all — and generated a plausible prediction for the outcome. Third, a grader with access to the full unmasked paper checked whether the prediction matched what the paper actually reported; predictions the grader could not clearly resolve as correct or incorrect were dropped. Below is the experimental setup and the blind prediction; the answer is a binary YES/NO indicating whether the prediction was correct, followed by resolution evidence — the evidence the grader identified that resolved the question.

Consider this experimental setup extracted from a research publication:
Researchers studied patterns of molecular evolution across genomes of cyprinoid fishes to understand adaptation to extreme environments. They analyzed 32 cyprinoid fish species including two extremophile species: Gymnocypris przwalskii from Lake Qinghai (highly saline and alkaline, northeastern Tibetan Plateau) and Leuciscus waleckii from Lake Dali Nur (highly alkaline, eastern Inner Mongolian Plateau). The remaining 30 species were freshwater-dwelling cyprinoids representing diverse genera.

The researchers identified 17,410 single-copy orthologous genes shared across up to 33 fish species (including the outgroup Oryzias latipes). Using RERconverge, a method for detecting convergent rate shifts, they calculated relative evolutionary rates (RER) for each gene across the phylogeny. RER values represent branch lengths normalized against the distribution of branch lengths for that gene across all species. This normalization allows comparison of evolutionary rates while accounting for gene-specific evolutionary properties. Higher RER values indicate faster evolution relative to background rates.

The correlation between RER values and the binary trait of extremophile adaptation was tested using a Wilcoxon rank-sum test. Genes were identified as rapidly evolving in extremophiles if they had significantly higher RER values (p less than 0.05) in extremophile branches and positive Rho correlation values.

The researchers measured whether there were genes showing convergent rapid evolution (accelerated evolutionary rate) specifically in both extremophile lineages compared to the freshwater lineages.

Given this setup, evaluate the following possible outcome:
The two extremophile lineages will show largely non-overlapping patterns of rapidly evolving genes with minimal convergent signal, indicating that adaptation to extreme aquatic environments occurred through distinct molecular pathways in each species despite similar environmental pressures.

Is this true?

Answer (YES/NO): NO